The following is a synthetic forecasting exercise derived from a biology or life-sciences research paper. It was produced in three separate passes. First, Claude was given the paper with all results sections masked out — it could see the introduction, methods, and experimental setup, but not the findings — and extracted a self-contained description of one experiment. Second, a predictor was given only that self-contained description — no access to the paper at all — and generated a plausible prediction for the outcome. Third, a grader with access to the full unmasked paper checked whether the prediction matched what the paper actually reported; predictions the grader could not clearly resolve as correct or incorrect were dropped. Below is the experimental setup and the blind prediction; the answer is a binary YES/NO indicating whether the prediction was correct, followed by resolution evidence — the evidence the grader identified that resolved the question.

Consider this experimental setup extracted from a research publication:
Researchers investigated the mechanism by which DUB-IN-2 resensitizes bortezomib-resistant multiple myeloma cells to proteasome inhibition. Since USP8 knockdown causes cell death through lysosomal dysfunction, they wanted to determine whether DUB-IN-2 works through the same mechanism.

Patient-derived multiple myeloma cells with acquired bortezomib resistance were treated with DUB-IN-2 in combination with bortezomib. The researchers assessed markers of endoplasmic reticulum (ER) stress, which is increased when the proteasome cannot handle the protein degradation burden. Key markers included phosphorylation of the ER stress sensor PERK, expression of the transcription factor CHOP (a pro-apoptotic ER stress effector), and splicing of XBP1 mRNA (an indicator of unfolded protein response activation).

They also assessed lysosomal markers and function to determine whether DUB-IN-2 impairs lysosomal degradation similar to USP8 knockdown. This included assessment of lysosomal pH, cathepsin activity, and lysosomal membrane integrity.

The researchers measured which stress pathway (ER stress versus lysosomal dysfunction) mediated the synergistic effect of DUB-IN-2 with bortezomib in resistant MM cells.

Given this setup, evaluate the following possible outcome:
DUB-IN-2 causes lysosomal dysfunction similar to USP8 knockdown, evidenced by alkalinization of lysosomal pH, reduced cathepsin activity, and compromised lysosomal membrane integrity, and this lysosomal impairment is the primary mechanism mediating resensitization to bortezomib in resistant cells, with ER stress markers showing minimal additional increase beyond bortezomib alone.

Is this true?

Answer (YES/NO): NO